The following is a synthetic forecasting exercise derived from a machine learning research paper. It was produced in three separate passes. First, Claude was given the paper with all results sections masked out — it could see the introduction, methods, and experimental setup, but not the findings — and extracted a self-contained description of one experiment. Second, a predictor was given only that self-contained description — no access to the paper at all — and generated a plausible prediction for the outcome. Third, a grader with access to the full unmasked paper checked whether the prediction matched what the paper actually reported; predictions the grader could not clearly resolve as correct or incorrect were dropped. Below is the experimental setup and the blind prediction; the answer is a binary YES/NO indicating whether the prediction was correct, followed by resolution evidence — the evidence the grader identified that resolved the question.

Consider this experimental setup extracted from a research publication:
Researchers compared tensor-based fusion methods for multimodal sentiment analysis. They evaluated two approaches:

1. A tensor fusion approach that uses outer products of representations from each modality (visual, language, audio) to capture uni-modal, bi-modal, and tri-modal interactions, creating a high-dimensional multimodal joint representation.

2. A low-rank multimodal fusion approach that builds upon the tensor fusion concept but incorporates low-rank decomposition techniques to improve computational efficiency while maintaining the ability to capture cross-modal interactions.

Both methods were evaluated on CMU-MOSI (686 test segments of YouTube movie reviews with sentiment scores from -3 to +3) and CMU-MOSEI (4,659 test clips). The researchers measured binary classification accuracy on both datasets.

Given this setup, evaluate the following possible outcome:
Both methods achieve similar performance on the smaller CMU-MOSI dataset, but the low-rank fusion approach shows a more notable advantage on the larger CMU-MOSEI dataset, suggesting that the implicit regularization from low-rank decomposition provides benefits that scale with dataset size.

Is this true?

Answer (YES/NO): NO